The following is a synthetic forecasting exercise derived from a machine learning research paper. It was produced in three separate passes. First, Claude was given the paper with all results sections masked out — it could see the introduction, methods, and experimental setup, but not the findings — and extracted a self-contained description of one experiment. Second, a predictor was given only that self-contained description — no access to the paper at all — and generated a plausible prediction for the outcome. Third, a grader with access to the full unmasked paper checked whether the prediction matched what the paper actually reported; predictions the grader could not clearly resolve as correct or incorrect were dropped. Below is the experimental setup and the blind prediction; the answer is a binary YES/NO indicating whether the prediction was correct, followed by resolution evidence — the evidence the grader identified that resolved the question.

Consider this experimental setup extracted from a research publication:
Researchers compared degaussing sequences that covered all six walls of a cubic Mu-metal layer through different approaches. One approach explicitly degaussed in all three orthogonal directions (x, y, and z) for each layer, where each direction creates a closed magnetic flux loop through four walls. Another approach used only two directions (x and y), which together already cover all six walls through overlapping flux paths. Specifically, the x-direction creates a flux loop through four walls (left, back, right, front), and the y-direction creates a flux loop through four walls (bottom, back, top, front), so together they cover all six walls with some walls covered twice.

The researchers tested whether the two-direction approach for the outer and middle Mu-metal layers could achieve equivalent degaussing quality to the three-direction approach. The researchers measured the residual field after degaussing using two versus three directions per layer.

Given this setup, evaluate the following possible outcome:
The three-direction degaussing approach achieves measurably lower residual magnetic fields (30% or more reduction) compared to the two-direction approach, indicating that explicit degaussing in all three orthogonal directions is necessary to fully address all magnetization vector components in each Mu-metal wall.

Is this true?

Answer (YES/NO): NO